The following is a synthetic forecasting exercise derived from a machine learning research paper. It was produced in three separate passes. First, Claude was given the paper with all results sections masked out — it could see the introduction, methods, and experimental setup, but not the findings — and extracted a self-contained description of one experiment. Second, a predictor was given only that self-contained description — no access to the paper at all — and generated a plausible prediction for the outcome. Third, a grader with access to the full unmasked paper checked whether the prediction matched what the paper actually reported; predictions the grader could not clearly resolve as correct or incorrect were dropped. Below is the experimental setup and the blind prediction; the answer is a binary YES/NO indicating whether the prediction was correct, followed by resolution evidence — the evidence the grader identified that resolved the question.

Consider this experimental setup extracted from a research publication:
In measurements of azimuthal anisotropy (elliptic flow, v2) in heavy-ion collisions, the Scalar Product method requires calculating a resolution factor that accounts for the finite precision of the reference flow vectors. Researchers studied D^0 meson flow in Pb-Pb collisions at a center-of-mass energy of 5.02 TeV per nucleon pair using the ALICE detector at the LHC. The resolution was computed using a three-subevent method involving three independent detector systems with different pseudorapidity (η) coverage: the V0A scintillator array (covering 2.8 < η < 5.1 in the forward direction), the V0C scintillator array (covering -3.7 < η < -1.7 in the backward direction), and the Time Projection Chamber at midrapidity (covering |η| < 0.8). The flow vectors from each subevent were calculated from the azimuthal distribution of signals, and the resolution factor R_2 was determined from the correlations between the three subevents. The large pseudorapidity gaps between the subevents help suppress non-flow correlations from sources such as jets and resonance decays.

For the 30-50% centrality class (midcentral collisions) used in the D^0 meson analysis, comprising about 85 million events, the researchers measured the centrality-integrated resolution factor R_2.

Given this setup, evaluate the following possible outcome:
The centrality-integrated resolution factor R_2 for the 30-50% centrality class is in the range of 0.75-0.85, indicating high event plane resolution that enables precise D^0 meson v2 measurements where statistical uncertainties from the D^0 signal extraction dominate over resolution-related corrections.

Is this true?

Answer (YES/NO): NO